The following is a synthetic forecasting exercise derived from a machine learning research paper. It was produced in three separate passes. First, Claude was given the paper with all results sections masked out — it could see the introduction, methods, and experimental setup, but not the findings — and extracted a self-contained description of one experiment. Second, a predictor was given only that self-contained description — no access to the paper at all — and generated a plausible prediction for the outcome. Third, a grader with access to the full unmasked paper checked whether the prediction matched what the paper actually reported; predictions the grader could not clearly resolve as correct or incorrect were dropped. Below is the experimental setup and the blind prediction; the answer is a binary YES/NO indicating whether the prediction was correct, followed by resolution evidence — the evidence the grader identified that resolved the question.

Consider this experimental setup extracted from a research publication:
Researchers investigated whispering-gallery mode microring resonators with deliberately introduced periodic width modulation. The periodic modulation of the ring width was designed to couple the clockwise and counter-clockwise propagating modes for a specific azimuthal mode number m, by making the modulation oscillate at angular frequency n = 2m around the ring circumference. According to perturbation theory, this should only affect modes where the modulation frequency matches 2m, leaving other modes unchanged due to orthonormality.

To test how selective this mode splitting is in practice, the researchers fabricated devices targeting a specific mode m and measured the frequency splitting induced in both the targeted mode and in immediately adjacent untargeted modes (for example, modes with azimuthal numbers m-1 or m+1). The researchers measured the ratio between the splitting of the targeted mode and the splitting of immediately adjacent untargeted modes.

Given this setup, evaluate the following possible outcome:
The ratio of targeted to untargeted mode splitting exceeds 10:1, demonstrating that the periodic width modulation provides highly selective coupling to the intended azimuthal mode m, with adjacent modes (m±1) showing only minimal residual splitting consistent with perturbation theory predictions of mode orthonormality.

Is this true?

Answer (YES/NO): YES